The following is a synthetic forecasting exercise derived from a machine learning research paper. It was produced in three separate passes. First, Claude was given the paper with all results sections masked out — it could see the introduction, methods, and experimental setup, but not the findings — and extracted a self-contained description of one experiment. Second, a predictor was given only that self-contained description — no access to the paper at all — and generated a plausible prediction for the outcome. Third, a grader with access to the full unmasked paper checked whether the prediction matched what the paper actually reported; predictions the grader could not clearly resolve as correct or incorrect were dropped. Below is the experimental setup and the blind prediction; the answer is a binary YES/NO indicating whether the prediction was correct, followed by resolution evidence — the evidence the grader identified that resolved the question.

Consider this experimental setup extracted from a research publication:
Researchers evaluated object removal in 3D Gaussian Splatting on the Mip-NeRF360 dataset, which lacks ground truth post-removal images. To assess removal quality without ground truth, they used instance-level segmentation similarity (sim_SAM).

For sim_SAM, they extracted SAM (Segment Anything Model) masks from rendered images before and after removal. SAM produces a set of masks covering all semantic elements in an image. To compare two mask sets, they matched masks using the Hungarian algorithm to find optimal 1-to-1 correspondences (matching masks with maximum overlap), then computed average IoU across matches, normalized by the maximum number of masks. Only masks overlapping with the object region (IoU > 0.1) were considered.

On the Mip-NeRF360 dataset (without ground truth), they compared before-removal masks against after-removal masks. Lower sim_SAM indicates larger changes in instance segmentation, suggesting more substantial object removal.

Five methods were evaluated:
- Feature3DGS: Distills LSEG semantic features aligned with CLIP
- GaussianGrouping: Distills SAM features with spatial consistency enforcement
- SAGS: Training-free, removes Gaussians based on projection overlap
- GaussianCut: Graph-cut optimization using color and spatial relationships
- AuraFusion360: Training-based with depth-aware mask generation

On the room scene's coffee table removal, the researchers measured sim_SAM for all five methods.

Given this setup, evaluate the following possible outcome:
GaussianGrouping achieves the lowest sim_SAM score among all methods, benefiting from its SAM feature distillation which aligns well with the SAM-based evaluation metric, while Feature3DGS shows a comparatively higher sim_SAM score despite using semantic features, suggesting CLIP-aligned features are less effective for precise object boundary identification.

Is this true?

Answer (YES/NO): NO